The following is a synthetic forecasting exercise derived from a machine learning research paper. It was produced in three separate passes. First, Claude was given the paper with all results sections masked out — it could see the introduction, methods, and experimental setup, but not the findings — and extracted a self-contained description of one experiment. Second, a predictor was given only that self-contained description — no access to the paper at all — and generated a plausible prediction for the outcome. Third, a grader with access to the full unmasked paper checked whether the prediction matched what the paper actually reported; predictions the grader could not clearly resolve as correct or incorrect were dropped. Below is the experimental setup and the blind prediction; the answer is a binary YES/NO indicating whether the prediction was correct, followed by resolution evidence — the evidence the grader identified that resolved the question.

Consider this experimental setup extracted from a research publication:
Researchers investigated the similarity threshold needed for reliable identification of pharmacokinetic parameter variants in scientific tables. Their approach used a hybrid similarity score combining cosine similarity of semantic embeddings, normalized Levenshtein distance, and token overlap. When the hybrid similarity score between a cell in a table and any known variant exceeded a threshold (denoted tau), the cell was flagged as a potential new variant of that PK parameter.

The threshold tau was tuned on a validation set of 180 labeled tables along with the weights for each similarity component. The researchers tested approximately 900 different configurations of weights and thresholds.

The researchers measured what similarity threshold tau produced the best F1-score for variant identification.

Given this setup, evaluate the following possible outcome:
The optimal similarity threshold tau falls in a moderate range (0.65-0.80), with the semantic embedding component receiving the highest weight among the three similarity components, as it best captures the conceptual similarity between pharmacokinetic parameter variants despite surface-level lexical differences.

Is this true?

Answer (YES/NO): YES